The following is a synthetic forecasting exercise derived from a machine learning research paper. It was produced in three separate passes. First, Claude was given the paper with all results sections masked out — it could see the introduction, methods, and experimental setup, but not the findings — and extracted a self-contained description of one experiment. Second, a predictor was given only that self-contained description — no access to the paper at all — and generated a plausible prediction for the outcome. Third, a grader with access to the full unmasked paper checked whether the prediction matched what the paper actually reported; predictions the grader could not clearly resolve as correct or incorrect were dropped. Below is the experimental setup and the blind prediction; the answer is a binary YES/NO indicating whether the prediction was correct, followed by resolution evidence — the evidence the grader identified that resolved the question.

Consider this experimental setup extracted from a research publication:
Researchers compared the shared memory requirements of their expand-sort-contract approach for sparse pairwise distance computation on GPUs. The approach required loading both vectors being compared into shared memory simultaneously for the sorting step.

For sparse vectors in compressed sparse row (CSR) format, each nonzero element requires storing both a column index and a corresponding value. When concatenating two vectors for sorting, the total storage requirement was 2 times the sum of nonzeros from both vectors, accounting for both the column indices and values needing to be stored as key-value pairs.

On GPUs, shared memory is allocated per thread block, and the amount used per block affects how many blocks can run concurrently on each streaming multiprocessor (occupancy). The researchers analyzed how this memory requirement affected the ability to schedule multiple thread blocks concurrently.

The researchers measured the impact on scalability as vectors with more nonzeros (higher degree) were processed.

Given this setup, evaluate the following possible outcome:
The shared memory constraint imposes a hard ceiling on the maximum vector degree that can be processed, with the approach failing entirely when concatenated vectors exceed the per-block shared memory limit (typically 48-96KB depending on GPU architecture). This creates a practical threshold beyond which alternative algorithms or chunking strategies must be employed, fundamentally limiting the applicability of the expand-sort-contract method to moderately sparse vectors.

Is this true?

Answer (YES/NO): YES